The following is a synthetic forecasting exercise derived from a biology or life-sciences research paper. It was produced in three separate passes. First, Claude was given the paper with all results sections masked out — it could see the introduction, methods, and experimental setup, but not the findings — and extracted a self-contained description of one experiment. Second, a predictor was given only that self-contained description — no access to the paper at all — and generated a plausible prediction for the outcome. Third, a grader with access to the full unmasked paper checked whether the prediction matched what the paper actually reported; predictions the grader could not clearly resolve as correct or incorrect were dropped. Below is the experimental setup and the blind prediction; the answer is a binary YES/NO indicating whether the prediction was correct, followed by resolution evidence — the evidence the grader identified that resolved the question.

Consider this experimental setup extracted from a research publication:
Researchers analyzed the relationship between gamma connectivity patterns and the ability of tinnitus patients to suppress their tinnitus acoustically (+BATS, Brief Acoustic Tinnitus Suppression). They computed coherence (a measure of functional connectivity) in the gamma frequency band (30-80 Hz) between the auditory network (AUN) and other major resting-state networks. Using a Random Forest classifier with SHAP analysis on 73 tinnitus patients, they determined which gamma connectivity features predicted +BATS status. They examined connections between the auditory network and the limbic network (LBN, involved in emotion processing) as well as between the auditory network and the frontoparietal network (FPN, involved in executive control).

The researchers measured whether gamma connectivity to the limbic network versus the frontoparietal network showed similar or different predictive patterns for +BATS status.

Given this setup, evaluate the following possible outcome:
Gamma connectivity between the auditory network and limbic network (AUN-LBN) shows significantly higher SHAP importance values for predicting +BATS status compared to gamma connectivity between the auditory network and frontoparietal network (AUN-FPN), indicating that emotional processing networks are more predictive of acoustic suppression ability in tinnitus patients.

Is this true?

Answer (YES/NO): YES